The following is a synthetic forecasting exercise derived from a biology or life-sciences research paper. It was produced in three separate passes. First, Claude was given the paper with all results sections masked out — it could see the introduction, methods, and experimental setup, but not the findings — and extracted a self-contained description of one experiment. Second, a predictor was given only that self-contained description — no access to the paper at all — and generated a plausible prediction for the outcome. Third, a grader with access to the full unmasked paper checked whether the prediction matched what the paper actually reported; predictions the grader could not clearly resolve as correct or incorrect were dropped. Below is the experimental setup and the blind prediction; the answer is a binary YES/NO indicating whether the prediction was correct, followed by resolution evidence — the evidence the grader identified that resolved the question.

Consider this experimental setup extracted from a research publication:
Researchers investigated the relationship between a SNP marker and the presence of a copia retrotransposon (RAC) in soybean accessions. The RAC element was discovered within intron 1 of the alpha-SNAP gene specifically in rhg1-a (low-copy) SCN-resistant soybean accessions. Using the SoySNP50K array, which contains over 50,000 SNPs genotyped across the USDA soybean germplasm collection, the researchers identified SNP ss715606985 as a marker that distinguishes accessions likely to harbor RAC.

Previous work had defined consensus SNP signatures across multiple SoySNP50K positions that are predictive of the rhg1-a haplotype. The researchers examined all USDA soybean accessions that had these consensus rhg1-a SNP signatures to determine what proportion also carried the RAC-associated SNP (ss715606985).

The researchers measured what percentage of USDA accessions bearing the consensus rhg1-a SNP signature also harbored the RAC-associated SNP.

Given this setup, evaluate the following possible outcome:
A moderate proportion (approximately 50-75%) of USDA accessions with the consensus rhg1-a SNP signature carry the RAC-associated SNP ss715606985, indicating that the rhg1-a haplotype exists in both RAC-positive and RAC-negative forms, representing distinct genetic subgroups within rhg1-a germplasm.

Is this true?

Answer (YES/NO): NO